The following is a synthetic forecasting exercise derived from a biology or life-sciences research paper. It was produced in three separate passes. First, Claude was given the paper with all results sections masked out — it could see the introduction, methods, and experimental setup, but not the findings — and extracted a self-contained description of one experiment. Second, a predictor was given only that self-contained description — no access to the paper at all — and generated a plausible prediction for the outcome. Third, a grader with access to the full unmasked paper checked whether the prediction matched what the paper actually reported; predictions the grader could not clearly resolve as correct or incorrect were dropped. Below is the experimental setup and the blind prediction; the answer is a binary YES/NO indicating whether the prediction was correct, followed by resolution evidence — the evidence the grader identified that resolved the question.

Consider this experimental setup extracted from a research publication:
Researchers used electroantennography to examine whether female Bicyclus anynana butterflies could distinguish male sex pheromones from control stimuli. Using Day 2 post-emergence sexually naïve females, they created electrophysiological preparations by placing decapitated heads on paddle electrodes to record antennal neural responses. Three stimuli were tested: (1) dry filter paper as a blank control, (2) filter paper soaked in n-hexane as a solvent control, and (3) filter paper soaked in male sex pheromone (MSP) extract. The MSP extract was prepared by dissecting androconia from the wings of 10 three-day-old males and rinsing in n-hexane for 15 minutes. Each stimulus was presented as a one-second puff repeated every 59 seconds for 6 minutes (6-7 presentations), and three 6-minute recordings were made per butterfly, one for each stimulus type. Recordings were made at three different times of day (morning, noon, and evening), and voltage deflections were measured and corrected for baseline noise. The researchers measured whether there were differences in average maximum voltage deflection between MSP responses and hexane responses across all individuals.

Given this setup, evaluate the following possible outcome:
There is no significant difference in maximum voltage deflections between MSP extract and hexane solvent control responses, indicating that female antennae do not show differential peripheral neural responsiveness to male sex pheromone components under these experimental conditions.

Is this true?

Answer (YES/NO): YES